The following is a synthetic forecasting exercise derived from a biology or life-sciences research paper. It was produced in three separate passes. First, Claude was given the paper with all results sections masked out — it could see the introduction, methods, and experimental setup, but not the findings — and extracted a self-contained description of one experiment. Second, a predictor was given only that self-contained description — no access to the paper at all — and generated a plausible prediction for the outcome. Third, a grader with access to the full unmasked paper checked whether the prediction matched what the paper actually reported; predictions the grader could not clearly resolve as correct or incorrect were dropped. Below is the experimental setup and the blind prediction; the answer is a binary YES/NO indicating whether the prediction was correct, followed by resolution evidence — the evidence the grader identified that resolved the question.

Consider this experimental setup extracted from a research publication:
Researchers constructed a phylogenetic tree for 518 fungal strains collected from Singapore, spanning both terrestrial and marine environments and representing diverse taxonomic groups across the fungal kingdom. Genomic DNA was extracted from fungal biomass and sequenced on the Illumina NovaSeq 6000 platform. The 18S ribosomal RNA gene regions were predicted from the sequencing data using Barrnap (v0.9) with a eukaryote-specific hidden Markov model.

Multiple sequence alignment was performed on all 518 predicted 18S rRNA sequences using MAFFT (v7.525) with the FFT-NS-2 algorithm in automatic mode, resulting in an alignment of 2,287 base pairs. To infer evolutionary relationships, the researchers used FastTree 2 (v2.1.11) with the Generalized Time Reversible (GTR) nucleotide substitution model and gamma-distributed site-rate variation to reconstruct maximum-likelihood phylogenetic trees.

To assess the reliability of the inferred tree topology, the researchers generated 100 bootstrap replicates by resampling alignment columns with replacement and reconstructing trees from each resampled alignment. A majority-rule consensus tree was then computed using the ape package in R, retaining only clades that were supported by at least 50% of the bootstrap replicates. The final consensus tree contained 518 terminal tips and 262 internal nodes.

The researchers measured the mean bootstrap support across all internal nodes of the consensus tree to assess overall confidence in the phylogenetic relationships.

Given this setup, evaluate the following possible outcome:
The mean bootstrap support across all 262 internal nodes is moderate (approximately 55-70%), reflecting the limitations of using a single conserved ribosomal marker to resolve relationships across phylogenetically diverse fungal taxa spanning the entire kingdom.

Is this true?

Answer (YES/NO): NO